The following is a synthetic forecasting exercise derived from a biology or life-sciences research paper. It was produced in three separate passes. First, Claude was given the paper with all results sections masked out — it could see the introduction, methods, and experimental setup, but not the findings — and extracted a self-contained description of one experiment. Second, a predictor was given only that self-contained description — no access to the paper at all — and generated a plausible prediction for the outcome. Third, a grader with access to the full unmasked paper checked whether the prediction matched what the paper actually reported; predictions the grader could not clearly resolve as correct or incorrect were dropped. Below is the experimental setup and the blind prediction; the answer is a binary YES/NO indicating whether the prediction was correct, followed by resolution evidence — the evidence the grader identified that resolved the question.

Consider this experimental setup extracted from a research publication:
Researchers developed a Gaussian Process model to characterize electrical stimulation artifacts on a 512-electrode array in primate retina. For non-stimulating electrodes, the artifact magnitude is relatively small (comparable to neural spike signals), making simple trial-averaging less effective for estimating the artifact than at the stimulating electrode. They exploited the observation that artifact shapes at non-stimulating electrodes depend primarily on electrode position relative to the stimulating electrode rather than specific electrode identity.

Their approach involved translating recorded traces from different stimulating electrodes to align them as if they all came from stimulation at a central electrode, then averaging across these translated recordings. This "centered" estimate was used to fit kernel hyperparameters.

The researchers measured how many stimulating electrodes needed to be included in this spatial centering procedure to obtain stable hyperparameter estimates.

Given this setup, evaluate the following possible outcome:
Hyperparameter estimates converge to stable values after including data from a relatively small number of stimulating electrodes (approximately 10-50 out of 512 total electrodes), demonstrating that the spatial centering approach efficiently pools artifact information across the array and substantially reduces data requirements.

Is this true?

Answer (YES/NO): YES